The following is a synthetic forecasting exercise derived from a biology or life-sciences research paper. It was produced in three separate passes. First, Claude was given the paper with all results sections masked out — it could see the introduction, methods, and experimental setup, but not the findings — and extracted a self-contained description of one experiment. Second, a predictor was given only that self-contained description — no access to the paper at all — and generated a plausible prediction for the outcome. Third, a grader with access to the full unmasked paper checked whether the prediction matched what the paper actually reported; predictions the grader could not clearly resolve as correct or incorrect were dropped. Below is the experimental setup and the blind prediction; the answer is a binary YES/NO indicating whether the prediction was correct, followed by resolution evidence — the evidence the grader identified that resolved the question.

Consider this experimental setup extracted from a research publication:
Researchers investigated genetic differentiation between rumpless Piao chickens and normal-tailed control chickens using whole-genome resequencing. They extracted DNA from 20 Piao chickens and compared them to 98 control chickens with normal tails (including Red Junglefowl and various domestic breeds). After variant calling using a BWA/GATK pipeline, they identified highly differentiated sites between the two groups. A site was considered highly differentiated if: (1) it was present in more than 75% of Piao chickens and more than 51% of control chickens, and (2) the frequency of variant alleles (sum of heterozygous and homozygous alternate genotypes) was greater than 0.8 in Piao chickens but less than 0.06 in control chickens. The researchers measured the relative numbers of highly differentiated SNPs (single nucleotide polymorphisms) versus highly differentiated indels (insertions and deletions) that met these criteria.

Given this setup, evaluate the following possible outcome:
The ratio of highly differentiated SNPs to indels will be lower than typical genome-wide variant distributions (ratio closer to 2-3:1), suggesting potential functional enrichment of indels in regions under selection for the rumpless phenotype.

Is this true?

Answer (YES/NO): NO